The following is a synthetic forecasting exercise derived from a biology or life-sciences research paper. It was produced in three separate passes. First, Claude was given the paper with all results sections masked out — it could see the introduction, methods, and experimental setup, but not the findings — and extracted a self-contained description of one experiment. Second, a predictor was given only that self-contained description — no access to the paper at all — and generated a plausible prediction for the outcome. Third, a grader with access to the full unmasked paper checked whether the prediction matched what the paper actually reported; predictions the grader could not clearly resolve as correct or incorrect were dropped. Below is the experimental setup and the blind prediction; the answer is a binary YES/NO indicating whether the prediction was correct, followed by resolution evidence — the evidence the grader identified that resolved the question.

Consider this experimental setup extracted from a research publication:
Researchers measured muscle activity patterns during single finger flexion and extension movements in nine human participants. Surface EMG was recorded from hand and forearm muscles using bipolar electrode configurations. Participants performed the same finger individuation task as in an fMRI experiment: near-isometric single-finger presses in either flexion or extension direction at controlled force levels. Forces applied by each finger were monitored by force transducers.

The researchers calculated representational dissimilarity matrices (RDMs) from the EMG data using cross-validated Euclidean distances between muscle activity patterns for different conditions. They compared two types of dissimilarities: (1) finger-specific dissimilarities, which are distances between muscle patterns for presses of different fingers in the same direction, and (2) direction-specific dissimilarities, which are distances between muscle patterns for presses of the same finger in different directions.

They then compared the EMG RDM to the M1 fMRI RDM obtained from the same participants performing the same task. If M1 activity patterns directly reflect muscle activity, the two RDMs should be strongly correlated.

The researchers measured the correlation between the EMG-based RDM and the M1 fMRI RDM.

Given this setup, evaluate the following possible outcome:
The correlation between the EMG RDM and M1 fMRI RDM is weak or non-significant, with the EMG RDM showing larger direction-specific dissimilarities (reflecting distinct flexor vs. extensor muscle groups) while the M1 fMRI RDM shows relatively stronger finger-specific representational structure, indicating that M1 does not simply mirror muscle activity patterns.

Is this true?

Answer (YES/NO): NO